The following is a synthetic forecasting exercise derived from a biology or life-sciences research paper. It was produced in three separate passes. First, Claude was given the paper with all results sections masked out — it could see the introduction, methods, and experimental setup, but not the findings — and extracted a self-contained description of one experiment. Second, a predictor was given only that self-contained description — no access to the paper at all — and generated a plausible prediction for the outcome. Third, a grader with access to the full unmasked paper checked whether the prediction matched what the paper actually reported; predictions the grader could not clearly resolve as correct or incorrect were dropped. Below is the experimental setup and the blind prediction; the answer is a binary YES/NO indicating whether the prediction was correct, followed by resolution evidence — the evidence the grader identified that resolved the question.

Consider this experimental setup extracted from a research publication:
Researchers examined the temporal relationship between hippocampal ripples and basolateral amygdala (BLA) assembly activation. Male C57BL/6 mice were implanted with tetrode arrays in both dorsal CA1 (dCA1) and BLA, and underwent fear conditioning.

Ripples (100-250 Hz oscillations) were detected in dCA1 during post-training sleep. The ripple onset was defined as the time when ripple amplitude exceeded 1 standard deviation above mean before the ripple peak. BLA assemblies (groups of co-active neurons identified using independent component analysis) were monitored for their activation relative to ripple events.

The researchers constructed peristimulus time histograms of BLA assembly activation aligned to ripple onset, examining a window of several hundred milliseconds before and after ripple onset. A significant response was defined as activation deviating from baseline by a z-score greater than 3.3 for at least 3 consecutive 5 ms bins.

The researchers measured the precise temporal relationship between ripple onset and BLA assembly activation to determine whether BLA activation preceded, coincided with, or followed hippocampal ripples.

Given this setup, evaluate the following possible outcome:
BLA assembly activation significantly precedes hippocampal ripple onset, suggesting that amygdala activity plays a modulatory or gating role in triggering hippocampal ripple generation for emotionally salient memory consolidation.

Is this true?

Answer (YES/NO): NO